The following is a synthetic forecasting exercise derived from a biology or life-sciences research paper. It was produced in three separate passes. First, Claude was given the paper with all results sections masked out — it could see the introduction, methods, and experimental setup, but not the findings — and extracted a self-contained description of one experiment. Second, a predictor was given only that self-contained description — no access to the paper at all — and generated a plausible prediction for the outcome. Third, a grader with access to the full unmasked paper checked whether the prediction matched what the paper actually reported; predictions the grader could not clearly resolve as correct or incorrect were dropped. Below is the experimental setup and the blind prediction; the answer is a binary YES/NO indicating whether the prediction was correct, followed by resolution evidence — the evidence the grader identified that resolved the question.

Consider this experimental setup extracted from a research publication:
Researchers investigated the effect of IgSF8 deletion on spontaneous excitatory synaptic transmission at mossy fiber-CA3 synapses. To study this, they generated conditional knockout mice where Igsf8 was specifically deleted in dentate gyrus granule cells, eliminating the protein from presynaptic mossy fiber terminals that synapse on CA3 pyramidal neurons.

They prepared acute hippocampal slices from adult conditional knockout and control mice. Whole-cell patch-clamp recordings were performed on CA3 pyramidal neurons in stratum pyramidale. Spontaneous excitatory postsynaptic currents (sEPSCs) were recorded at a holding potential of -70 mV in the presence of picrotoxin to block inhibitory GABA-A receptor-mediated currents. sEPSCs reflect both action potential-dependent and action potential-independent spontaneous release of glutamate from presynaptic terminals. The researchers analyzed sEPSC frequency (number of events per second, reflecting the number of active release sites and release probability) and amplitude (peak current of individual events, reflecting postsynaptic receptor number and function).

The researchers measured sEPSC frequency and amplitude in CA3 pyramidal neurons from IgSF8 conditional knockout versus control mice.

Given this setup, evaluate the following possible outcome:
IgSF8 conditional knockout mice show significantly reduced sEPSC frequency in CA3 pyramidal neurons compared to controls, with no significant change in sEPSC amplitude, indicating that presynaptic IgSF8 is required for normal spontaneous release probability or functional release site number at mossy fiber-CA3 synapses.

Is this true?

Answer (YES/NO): NO